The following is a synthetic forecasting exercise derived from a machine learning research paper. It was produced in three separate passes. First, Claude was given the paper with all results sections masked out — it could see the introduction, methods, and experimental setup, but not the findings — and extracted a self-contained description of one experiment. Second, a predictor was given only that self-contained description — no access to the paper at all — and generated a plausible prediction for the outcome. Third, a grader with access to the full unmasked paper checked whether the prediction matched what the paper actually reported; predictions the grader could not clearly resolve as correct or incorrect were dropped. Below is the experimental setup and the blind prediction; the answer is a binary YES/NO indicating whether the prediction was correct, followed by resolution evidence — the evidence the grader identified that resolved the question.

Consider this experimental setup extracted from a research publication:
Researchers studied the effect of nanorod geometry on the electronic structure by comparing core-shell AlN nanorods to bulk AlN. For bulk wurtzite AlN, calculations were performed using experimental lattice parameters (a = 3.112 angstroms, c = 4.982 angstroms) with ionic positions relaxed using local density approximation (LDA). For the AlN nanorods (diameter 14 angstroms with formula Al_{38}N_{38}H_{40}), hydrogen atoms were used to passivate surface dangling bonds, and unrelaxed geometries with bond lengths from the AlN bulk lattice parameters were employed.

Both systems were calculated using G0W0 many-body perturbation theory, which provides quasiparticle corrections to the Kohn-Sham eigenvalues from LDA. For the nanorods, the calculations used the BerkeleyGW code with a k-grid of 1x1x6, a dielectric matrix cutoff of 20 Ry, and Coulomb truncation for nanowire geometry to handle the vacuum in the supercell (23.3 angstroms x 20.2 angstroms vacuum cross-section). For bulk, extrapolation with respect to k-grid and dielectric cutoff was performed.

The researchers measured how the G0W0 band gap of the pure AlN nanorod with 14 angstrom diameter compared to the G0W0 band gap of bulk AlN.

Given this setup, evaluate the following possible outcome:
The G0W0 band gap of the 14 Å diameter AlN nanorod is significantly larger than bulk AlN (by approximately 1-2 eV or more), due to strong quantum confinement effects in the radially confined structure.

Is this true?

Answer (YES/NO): YES